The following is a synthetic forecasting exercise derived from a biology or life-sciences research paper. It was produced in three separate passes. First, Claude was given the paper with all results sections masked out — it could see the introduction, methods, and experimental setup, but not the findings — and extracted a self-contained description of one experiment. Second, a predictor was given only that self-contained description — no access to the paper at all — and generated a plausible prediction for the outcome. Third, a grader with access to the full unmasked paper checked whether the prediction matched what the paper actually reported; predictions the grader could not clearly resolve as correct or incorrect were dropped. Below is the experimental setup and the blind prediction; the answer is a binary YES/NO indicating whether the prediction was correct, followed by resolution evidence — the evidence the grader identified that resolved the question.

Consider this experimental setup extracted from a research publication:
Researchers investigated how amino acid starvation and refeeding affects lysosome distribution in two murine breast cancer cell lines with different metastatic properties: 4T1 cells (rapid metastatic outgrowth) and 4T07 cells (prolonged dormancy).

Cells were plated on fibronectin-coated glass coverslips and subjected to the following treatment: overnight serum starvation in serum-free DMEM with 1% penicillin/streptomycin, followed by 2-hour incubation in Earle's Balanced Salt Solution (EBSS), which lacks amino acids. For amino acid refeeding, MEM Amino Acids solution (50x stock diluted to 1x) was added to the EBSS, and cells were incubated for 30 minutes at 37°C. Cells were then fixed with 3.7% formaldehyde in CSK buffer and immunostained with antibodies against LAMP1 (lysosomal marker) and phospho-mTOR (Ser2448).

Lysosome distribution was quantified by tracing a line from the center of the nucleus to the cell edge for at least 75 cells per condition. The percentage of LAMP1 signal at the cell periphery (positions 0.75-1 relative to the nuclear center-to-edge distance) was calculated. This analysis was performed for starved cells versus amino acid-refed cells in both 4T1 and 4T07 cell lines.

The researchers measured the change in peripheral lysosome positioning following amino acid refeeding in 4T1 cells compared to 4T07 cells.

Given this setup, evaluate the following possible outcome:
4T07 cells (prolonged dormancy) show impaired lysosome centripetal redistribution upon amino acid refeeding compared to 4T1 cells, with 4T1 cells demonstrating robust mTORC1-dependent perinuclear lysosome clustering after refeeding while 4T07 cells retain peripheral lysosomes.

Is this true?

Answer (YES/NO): NO